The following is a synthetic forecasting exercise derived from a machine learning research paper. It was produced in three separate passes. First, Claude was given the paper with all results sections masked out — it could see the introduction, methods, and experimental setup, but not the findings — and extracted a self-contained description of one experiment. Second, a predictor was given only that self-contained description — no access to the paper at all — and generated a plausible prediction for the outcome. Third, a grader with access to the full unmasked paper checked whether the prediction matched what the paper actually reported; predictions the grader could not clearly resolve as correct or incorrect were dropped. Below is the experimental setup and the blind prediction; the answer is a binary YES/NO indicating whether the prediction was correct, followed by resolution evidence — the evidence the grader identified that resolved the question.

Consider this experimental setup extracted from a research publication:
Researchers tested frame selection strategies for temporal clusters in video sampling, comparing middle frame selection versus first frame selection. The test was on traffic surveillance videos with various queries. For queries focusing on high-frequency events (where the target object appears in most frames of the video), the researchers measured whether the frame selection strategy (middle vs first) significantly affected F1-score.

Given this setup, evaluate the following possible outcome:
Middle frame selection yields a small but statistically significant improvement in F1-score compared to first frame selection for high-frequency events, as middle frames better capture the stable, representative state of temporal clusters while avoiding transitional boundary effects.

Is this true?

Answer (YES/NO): NO